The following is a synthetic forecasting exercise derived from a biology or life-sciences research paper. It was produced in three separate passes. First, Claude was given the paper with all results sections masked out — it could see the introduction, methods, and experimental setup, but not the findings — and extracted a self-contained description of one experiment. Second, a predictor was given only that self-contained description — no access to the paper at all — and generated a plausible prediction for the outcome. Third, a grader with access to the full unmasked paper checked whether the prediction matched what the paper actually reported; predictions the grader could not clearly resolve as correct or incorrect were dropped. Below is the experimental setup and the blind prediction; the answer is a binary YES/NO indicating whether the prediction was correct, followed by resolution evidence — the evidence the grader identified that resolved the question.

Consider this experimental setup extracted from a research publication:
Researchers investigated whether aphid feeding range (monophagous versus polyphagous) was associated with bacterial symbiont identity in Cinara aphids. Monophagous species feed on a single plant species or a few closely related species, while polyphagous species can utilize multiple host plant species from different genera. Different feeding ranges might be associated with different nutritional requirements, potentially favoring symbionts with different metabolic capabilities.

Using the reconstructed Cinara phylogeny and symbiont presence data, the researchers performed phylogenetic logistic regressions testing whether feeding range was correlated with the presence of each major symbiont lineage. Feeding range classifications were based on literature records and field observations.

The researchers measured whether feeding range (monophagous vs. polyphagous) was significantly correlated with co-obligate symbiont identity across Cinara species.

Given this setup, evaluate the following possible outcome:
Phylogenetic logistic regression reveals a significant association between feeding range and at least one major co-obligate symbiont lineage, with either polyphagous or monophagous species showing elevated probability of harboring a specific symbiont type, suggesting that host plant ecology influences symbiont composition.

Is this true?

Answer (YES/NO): NO